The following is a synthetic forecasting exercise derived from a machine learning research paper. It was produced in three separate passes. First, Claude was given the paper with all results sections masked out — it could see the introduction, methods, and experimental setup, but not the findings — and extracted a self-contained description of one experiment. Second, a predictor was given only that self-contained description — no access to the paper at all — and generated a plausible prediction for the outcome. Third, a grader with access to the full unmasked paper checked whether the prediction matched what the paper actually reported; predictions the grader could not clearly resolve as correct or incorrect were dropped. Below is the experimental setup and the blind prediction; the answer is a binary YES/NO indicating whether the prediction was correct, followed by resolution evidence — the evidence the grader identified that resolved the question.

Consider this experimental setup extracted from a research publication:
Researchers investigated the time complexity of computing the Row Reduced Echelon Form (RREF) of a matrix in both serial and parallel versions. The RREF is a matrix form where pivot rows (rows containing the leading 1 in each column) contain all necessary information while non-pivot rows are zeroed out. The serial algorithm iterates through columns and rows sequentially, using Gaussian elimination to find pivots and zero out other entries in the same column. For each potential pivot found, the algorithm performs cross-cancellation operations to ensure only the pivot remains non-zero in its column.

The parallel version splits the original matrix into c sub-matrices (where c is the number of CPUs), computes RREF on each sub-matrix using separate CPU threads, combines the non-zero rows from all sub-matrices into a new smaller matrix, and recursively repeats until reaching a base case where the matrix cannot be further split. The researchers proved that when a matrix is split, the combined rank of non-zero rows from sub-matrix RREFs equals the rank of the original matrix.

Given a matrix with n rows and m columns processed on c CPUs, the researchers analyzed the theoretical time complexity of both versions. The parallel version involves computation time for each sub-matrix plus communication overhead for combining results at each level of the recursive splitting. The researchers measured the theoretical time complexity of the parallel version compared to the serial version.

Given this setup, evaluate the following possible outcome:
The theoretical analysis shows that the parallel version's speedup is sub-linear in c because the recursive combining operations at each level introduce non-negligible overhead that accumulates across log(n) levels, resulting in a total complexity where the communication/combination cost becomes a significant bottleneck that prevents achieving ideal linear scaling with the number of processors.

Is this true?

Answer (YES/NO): NO